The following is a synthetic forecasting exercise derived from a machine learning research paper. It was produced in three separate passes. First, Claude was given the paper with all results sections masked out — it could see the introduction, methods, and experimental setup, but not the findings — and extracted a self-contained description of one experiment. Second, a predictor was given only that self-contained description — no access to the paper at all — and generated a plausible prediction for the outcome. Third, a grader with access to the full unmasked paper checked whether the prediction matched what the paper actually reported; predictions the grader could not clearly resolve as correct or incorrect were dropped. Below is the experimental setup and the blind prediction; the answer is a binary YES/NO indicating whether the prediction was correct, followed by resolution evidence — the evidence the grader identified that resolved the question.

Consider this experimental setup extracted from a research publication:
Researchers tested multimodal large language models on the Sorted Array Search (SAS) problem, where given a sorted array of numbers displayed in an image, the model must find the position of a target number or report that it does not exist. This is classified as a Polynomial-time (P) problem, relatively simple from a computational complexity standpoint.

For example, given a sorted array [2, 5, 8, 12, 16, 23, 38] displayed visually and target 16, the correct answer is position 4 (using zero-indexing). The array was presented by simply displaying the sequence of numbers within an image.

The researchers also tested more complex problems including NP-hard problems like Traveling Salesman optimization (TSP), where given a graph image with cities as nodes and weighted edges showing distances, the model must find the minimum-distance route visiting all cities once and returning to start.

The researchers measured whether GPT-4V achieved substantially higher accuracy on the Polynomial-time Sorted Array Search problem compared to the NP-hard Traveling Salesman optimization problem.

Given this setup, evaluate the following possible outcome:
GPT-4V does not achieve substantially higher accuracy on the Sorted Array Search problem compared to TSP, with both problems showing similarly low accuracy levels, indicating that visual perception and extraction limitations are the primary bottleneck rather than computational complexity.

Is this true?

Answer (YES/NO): NO